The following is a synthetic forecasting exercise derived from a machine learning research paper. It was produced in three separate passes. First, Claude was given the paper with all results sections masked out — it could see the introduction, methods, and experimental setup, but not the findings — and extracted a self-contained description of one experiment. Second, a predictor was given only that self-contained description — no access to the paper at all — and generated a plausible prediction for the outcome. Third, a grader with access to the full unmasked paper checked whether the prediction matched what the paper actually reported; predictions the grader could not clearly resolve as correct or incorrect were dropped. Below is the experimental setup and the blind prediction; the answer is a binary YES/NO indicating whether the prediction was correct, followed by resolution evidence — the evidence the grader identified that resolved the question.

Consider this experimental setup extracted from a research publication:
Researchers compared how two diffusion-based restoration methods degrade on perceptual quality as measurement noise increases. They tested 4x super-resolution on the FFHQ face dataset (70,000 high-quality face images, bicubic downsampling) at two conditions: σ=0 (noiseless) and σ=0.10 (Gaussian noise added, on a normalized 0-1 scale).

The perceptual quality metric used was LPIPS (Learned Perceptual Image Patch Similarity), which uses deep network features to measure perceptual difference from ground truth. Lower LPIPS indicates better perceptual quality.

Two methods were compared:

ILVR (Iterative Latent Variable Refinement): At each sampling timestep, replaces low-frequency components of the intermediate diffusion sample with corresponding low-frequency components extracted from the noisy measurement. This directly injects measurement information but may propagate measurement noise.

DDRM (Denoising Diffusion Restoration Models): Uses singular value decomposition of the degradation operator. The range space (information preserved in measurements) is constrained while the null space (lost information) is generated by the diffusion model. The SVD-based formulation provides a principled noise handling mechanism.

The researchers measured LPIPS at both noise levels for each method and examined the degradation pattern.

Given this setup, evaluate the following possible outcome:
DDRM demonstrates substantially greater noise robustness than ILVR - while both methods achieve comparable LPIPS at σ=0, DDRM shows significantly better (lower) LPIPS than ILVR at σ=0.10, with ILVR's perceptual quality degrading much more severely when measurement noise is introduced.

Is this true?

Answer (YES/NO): NO